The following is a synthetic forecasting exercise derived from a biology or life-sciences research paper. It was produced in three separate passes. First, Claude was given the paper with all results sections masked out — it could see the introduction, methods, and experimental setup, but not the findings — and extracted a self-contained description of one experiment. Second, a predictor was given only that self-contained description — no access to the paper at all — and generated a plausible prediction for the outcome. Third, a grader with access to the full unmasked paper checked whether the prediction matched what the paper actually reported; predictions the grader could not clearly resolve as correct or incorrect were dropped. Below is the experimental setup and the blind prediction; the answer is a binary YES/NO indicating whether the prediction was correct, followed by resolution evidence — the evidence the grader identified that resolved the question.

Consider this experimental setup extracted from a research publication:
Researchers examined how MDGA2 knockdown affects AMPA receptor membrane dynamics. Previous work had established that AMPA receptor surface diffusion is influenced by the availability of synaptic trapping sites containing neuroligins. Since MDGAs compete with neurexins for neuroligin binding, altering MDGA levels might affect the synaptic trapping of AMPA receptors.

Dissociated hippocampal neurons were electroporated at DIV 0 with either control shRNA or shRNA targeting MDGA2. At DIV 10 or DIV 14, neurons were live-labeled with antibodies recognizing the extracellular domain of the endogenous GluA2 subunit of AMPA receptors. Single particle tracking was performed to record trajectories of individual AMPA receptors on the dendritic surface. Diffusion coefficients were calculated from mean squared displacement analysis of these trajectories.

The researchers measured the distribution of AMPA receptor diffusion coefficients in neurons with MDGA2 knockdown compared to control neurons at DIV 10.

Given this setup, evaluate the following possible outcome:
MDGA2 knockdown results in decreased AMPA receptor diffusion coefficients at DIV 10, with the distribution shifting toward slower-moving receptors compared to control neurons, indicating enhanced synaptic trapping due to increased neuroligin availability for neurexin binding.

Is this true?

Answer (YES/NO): YES